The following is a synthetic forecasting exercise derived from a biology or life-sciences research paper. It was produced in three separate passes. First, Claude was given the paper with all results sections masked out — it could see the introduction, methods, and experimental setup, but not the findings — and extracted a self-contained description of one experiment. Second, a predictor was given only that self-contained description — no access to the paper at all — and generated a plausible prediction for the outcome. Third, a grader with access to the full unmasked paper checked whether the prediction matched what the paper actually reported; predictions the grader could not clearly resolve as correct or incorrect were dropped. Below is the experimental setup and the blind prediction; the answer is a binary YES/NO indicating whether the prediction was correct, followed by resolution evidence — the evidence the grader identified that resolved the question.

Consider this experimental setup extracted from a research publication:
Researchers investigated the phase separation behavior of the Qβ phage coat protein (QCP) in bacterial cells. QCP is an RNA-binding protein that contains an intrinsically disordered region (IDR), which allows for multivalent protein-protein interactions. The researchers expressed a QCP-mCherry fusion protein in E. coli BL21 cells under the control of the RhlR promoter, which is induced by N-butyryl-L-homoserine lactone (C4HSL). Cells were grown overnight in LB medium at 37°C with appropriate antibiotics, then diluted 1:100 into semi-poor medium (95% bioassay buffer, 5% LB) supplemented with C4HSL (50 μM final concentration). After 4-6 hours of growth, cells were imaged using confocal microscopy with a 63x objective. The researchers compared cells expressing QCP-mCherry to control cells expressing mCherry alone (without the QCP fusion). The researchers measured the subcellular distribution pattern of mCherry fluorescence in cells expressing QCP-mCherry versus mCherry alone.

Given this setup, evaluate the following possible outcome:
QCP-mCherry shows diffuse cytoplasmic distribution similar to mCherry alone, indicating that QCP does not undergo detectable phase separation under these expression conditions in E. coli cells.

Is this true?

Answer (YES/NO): NO